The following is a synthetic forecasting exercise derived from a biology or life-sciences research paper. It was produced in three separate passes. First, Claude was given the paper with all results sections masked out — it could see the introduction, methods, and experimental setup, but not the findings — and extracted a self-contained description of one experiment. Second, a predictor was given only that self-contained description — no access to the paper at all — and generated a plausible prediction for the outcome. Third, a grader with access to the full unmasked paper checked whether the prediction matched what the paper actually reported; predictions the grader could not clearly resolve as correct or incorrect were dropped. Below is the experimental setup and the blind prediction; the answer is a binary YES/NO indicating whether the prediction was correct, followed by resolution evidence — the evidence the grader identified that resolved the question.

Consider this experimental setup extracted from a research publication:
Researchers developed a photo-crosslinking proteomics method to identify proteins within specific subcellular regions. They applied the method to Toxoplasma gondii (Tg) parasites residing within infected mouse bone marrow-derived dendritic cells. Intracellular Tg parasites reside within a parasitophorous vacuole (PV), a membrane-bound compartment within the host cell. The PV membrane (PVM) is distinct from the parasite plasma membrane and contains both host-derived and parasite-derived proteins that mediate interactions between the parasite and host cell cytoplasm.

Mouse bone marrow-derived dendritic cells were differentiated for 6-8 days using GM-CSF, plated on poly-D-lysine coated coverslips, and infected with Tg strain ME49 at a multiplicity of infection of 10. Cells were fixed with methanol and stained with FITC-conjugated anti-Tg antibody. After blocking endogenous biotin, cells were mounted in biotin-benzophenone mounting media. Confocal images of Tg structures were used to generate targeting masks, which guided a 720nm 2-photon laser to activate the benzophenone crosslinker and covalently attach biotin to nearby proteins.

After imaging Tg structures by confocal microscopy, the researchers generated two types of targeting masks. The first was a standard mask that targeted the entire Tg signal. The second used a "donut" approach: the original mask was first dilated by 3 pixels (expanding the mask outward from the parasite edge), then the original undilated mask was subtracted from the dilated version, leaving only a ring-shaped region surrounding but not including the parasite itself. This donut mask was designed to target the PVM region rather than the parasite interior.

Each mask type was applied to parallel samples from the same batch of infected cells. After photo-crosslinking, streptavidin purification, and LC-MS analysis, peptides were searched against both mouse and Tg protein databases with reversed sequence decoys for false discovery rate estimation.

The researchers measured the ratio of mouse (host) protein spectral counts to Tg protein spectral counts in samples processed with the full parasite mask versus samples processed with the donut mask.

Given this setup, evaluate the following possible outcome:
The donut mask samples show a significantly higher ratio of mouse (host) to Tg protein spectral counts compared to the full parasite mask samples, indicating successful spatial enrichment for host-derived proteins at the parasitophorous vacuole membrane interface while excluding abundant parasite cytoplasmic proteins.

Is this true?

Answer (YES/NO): YES